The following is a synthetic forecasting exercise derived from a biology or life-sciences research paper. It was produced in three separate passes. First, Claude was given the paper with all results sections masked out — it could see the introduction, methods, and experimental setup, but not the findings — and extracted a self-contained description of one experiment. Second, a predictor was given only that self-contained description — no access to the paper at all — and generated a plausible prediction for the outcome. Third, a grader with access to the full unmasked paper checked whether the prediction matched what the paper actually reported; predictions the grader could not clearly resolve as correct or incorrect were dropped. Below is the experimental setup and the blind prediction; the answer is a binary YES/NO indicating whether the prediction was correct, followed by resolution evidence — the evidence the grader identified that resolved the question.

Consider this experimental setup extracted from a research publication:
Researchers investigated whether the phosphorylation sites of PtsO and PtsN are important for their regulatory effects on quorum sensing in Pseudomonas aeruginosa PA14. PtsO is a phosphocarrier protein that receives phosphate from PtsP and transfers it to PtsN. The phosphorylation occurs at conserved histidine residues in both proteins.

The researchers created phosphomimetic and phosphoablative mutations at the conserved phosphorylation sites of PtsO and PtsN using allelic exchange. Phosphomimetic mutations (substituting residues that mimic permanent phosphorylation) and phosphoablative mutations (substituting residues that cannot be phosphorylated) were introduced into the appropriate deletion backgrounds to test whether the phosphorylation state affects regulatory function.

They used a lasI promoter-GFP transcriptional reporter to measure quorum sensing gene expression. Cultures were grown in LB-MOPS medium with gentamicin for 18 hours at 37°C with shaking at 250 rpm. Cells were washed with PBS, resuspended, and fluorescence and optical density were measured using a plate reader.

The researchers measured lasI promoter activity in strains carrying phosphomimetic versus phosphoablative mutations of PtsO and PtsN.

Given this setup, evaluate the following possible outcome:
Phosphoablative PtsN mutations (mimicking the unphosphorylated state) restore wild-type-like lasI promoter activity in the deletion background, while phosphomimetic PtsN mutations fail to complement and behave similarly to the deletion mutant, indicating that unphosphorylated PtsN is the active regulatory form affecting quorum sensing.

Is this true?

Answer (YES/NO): NO